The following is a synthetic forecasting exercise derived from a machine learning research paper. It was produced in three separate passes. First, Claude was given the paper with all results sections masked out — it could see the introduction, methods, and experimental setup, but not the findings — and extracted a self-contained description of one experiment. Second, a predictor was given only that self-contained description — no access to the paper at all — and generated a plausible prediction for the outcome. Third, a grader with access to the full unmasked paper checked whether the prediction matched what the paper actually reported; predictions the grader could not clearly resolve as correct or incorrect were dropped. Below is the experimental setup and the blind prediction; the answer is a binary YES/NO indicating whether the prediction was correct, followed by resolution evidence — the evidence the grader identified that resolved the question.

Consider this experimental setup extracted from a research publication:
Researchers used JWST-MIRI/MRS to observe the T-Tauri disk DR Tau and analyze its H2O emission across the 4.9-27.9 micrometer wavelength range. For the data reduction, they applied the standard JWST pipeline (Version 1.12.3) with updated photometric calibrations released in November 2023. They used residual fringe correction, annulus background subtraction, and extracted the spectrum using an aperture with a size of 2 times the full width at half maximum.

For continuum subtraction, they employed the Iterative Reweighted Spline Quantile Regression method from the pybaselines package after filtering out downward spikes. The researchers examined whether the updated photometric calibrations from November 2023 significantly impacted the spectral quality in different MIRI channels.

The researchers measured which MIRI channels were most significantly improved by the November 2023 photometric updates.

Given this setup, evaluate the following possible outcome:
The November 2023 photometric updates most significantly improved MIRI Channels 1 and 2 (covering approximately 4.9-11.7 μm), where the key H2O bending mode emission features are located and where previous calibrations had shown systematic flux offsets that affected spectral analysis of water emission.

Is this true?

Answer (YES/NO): NO